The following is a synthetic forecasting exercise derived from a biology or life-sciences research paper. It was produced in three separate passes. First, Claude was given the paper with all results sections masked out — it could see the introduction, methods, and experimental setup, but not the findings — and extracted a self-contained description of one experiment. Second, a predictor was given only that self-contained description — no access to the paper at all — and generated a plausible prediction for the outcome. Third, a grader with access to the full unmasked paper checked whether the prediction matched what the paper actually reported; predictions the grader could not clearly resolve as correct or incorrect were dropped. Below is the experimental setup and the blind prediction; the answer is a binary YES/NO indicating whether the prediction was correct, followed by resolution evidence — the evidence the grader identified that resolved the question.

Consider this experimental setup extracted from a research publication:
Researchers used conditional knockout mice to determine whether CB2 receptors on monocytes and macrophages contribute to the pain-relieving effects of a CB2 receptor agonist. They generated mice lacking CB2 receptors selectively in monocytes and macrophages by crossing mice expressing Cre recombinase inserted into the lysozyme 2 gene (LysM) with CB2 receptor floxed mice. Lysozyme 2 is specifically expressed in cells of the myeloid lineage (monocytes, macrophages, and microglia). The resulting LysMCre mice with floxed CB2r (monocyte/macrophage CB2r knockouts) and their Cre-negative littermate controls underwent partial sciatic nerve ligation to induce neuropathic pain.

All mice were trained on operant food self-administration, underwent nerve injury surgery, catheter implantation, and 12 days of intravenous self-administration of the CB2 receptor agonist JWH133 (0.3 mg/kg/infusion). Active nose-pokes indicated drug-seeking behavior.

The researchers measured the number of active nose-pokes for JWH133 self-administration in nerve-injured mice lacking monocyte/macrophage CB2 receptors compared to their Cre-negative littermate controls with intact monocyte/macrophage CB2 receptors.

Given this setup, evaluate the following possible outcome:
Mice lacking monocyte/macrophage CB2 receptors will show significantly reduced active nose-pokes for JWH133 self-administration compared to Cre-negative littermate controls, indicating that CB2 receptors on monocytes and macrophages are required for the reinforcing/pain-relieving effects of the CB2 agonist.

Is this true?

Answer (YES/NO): NO